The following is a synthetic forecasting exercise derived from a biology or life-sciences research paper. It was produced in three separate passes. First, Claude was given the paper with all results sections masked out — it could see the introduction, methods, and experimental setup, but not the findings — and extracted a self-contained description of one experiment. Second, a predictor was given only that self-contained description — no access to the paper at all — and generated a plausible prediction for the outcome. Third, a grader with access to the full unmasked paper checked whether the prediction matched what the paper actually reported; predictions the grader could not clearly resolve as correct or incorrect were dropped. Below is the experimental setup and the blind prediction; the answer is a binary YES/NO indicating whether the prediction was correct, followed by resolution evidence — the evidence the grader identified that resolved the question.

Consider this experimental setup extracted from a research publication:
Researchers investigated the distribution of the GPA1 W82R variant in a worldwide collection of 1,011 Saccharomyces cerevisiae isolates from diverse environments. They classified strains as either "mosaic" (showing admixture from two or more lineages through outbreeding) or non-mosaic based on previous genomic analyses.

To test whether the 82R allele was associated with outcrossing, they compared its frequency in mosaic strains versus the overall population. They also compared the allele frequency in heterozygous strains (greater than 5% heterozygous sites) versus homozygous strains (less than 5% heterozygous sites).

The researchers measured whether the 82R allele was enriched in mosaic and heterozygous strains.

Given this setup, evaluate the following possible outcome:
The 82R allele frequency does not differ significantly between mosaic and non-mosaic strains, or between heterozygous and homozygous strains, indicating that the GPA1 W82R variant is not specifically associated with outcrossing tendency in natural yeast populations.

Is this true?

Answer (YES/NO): NO